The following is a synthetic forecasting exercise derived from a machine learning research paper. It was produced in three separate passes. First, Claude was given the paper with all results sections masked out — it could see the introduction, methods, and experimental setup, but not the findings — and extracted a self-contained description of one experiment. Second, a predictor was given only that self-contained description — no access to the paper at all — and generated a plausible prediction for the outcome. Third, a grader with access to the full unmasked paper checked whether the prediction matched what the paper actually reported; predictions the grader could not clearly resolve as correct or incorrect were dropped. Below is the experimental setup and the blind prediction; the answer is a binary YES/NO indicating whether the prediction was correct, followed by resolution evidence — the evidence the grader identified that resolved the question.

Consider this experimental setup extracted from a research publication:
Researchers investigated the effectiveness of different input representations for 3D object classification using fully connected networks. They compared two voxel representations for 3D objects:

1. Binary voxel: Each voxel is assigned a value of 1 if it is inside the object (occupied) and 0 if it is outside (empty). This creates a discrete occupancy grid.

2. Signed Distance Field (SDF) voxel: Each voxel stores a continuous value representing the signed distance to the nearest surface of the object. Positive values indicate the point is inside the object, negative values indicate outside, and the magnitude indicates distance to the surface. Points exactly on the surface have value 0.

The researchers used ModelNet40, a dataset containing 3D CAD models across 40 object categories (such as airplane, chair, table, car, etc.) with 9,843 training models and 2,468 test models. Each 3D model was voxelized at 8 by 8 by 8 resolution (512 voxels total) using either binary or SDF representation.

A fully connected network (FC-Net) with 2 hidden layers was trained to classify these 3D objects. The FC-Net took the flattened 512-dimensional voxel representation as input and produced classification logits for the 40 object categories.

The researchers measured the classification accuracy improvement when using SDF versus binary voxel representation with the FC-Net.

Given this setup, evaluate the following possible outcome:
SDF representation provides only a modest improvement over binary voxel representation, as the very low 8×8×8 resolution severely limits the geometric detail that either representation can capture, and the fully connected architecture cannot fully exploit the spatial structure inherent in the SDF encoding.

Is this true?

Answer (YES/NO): NO